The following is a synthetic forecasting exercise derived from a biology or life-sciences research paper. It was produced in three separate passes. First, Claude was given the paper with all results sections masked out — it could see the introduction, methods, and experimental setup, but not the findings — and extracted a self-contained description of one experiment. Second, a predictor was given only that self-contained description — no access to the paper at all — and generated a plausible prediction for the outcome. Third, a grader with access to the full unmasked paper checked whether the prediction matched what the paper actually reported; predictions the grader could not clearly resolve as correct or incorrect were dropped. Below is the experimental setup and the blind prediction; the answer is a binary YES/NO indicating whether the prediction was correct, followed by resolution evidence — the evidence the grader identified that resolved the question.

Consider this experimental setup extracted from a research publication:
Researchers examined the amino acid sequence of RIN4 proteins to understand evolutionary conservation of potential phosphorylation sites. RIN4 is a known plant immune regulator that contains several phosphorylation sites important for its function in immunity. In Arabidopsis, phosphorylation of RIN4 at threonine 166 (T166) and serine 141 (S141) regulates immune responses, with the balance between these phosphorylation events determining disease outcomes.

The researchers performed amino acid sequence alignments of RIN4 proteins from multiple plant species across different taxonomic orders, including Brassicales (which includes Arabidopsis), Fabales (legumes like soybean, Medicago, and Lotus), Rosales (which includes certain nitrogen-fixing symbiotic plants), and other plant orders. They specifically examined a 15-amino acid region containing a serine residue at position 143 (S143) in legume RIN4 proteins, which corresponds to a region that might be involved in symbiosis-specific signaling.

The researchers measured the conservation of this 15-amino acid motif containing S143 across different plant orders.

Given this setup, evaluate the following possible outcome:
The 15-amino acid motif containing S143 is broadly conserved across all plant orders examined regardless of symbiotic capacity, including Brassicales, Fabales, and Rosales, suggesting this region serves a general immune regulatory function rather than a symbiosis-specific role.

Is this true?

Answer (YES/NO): NO